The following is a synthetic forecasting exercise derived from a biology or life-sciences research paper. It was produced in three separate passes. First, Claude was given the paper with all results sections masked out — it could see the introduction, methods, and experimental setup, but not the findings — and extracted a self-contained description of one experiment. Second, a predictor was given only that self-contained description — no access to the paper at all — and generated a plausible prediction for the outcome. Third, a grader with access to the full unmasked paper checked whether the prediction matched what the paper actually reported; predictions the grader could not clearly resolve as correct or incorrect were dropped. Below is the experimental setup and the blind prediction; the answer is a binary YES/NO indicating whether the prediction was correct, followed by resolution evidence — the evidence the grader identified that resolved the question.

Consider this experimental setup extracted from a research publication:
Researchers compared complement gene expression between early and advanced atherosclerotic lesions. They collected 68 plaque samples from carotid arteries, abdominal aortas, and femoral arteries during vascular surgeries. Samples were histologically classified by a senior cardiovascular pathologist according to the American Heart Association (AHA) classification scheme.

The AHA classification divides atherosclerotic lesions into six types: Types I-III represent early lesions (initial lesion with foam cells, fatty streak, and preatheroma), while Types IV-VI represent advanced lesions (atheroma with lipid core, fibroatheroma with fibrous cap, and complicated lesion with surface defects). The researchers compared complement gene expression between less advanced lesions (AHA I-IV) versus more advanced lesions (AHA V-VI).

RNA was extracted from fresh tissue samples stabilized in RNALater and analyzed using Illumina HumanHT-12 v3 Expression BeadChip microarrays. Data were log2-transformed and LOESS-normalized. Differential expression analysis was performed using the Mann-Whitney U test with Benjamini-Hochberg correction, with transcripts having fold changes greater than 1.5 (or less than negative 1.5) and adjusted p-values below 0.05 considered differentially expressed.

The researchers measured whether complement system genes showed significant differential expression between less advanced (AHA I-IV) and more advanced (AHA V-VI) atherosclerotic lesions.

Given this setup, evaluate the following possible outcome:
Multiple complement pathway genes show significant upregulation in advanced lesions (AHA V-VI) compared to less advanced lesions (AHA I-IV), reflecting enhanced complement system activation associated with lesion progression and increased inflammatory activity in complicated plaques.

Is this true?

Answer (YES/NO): NO